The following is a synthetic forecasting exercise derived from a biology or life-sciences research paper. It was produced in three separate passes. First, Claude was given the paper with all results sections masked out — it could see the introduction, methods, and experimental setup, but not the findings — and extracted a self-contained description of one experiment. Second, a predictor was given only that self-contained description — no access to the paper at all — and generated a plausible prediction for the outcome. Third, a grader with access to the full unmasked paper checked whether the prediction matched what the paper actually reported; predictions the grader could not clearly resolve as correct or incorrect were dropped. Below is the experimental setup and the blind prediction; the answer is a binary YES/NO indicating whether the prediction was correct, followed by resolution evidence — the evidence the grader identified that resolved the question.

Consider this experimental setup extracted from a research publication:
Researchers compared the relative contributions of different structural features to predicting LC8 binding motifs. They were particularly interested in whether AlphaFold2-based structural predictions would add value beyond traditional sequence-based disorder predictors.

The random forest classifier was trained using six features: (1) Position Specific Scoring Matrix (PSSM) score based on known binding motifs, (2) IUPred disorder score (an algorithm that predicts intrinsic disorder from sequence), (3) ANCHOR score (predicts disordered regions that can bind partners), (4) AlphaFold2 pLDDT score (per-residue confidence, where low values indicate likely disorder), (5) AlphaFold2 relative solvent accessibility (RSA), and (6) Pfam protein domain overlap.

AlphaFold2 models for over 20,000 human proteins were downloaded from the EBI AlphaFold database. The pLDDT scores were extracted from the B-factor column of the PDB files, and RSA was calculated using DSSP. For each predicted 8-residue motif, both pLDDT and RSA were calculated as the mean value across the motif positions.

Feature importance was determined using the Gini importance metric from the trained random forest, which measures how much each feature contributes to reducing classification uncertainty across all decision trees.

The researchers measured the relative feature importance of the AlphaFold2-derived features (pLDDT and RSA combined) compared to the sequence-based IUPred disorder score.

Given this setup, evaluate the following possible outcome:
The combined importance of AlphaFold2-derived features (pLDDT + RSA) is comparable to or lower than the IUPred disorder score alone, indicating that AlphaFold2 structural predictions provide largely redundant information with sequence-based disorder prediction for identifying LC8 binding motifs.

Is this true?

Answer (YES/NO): NO